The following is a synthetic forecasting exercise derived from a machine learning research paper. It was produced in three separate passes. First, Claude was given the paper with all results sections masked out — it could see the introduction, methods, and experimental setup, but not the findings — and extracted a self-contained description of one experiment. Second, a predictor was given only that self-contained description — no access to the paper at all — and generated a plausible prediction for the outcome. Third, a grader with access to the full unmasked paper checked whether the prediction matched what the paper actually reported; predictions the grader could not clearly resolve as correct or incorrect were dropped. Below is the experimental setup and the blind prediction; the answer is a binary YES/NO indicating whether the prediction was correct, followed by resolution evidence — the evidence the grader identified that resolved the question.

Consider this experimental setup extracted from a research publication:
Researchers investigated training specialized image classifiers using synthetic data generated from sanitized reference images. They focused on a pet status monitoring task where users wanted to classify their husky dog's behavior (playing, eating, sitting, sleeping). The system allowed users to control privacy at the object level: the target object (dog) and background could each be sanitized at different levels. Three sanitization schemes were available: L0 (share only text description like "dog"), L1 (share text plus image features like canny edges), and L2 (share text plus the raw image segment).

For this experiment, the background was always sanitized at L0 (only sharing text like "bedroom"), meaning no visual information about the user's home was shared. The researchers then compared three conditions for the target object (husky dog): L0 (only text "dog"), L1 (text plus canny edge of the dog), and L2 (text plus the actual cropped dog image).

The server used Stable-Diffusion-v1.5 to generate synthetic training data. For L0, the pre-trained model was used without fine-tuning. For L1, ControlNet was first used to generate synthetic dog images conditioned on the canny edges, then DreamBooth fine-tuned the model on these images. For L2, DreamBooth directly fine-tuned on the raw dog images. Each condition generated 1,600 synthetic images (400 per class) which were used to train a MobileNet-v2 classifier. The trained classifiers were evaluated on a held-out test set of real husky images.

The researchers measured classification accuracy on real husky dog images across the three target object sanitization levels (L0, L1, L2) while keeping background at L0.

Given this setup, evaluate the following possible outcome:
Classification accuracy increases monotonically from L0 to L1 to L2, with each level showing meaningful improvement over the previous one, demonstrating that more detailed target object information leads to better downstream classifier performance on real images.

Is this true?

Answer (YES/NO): NO